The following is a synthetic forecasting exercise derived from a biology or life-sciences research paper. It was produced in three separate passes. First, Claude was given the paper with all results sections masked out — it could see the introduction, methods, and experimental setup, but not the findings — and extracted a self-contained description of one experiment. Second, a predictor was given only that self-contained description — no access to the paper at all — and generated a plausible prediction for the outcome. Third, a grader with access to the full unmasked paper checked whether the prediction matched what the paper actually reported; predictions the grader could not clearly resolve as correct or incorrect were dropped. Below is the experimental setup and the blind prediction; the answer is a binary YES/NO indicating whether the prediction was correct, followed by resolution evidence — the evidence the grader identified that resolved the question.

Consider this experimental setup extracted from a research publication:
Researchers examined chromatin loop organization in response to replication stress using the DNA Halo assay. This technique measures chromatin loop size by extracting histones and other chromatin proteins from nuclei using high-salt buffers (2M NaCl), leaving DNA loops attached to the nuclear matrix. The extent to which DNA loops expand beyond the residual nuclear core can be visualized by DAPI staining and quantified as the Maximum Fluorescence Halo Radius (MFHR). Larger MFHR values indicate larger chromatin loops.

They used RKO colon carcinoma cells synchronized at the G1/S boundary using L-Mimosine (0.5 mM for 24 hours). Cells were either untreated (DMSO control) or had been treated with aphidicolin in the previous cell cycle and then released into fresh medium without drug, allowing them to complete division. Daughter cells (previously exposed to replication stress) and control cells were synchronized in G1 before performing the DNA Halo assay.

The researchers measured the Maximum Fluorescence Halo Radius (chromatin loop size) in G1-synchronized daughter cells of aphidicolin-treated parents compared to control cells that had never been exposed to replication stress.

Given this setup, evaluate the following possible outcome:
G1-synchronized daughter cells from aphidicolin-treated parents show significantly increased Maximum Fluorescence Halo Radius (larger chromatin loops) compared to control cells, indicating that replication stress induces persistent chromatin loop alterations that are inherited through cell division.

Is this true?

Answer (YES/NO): NO